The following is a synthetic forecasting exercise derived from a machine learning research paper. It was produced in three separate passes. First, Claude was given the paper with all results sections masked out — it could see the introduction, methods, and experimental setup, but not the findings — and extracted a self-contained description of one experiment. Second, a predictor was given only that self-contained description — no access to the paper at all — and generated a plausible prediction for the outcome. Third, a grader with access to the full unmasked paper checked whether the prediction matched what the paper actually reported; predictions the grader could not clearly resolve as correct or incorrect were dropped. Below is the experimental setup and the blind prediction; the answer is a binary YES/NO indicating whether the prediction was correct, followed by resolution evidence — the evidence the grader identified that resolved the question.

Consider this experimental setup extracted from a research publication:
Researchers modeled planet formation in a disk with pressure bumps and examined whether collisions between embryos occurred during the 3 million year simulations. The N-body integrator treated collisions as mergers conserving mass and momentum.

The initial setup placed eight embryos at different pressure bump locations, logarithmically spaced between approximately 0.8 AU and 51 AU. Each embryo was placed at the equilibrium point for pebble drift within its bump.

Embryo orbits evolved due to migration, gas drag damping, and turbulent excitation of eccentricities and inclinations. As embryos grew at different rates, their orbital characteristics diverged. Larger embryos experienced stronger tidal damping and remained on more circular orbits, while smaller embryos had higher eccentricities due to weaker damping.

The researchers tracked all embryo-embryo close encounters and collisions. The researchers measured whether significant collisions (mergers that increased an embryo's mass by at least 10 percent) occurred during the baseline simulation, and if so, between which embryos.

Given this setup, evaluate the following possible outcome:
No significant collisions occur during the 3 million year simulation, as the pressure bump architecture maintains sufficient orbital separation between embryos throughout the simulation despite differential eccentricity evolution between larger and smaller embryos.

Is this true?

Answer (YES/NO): YES